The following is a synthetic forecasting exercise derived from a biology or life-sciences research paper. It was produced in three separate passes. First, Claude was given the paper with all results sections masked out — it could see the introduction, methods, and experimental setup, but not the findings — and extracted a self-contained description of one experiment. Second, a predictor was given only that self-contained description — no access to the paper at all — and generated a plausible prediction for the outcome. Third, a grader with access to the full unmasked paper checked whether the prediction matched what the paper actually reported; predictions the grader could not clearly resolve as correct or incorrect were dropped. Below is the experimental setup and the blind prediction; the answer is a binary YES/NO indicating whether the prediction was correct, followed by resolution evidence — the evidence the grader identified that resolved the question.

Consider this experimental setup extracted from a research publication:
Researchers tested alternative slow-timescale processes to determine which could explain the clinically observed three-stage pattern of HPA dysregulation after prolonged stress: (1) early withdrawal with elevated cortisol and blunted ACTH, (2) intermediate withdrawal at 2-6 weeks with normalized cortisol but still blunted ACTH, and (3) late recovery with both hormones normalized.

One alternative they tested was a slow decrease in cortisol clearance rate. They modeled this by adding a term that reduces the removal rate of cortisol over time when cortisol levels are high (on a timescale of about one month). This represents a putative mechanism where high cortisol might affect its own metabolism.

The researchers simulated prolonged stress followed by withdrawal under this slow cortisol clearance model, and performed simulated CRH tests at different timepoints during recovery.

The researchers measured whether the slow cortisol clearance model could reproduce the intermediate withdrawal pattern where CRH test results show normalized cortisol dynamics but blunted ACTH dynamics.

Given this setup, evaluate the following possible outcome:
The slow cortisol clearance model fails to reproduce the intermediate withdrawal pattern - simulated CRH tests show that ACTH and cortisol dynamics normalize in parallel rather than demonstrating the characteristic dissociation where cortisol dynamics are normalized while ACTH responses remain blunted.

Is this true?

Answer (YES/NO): YES